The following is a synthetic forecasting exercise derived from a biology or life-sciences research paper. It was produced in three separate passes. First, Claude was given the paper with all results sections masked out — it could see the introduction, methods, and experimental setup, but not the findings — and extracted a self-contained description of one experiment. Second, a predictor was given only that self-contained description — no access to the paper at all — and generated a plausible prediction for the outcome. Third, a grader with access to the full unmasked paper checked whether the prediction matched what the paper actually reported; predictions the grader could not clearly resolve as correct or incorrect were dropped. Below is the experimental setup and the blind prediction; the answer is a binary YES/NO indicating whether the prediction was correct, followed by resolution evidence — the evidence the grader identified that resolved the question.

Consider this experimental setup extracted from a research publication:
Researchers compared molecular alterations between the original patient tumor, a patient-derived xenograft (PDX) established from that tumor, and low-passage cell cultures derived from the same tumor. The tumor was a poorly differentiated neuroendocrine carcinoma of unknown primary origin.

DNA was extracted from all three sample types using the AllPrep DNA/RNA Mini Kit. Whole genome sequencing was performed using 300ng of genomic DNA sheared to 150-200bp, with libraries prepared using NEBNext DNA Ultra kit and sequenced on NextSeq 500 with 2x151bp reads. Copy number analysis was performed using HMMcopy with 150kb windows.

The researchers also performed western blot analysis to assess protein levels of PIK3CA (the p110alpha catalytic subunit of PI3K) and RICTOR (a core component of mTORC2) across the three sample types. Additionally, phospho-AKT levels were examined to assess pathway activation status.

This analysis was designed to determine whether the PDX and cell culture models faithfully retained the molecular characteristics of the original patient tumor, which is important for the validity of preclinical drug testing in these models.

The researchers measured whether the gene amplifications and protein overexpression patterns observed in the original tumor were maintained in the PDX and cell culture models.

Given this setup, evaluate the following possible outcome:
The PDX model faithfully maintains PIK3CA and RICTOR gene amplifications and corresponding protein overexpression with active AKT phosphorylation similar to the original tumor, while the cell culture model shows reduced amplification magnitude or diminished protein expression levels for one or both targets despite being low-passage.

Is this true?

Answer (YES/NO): NO